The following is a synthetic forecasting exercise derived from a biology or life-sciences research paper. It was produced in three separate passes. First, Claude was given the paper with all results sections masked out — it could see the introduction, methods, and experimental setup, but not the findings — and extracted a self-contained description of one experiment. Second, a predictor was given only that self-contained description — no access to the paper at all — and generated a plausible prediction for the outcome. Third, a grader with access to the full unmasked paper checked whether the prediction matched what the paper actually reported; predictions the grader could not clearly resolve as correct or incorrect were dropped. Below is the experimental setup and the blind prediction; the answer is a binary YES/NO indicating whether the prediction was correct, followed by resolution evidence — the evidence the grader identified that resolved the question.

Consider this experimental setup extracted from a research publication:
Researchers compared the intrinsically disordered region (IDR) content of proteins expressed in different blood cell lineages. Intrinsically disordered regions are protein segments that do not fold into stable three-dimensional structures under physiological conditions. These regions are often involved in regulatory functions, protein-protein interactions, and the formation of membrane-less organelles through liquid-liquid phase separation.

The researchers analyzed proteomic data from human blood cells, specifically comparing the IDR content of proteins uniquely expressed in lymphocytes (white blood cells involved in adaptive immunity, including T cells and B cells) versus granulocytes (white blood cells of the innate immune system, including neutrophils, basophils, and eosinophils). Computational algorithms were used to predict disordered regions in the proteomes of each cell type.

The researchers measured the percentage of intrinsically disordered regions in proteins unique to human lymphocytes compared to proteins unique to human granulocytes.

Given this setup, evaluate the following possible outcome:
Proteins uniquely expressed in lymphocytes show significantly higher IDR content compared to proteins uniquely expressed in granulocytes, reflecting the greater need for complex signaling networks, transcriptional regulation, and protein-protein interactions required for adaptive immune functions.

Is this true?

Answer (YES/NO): YES